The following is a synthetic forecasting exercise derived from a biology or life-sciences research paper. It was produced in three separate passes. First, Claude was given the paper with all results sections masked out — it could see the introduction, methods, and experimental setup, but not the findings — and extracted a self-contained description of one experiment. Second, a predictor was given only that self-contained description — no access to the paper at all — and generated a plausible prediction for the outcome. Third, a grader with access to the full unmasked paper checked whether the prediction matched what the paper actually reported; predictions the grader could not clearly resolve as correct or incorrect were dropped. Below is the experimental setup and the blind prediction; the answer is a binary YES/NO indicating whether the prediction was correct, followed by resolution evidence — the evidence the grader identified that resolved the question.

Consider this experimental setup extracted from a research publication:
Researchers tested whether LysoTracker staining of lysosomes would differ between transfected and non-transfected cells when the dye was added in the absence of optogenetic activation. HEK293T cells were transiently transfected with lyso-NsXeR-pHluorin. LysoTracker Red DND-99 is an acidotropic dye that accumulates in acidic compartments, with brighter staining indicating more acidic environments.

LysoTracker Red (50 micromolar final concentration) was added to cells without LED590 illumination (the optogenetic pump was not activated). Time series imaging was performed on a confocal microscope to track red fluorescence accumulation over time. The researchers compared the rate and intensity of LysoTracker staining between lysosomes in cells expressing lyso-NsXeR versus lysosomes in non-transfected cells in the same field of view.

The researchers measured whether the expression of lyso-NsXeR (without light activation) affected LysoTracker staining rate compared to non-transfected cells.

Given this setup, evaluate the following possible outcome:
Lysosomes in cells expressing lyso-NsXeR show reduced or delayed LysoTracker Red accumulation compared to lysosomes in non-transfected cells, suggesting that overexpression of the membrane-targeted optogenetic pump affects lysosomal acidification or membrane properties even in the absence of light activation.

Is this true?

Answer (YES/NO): NO